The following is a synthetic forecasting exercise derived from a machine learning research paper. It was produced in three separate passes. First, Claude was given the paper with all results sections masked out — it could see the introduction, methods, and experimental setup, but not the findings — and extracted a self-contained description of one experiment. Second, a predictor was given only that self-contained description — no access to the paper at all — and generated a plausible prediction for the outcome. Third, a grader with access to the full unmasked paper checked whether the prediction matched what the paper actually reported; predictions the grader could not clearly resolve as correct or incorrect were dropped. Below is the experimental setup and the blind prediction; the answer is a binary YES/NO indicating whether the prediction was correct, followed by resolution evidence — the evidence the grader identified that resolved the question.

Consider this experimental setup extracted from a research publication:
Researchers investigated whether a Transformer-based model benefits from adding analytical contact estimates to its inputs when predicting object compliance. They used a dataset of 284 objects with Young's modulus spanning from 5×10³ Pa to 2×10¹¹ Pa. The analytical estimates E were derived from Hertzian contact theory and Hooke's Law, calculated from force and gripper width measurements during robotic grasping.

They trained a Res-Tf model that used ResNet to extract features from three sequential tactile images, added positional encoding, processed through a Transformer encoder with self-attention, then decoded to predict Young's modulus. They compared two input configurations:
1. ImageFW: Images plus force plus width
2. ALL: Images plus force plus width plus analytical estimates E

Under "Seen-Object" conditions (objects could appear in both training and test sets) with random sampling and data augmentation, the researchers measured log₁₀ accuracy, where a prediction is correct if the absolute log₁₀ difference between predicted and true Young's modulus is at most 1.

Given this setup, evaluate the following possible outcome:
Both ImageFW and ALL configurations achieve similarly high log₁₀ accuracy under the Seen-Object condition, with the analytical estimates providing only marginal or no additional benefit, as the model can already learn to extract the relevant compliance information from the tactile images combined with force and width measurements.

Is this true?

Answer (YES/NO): YES